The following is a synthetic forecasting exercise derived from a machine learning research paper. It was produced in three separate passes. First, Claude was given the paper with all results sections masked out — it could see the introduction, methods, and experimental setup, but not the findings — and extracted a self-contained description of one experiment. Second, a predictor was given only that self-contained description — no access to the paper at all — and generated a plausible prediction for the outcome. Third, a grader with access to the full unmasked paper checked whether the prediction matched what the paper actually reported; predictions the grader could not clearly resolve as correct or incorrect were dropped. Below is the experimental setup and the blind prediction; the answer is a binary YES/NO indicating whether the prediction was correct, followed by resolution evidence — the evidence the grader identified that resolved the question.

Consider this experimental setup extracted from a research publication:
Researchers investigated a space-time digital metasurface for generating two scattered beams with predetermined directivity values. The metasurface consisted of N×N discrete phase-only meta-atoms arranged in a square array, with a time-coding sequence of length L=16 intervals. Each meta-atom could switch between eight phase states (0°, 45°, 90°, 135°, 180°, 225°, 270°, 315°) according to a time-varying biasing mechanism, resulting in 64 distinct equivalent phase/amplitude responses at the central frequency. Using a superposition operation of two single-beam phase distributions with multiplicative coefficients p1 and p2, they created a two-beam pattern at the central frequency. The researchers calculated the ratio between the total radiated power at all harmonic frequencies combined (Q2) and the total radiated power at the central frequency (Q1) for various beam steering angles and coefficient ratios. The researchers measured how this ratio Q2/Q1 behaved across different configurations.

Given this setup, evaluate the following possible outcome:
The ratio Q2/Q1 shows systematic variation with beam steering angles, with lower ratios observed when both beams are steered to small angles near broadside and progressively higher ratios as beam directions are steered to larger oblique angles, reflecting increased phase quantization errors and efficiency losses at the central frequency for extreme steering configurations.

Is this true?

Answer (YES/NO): NO